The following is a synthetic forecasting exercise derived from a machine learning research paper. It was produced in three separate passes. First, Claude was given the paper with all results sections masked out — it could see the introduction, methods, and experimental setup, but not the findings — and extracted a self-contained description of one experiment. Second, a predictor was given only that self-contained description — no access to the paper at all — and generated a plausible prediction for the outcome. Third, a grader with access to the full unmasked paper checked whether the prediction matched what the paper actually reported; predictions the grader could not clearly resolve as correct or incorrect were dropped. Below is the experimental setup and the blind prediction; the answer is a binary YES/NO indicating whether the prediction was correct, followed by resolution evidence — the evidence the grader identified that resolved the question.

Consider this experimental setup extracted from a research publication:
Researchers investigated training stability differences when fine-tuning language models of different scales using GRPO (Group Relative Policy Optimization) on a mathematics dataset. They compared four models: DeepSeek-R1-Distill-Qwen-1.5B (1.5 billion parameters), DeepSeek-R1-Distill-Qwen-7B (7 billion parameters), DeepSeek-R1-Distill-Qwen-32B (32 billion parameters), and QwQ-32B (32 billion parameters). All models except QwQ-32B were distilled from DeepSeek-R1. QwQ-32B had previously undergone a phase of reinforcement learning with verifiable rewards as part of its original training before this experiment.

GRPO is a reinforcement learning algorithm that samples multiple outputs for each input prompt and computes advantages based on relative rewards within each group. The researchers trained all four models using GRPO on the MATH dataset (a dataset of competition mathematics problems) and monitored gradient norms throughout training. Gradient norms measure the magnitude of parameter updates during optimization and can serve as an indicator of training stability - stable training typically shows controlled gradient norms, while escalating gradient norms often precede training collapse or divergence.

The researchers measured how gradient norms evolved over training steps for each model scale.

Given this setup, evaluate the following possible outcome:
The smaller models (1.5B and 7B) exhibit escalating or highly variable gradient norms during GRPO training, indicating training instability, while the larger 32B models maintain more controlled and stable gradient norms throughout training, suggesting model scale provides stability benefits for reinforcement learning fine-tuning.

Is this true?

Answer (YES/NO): NO